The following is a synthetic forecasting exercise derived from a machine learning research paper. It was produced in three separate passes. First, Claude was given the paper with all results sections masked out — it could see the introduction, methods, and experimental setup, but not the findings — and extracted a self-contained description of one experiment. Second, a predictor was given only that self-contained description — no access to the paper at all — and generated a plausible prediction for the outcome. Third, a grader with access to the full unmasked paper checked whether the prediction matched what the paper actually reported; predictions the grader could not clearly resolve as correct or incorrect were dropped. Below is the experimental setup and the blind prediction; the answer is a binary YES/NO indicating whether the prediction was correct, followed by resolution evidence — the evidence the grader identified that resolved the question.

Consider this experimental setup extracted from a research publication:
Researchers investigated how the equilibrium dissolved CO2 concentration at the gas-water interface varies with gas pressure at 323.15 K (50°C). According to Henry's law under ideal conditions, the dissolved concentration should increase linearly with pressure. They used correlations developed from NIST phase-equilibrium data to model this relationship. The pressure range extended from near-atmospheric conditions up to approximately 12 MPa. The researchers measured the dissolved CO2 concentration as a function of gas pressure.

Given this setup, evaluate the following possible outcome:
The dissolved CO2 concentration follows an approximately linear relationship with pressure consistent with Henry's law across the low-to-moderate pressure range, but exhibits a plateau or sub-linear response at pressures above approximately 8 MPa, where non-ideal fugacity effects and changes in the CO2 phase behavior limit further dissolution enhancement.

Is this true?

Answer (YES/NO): NO